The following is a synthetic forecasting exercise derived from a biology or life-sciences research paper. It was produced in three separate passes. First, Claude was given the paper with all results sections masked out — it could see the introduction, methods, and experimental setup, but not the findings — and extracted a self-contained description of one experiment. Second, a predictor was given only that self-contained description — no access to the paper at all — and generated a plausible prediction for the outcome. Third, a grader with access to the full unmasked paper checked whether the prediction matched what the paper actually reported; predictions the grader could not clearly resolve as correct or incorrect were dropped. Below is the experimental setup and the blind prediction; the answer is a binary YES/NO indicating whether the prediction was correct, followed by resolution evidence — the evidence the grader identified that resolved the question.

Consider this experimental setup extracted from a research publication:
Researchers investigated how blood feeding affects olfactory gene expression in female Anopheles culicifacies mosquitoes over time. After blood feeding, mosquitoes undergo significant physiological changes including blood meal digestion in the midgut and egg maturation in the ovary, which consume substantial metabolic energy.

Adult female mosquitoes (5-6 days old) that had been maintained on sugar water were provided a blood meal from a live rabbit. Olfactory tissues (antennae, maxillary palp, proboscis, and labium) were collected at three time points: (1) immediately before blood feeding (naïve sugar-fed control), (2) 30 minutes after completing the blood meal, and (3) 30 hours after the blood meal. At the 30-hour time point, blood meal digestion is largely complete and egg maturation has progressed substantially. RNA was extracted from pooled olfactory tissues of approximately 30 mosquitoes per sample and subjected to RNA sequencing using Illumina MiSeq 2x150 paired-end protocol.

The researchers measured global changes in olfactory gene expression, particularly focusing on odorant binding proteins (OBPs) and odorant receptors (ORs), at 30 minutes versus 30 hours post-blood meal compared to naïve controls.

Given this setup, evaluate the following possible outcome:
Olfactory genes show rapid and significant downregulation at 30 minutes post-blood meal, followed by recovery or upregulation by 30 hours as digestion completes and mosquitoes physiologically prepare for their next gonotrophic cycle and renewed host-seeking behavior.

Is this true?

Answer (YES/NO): NO